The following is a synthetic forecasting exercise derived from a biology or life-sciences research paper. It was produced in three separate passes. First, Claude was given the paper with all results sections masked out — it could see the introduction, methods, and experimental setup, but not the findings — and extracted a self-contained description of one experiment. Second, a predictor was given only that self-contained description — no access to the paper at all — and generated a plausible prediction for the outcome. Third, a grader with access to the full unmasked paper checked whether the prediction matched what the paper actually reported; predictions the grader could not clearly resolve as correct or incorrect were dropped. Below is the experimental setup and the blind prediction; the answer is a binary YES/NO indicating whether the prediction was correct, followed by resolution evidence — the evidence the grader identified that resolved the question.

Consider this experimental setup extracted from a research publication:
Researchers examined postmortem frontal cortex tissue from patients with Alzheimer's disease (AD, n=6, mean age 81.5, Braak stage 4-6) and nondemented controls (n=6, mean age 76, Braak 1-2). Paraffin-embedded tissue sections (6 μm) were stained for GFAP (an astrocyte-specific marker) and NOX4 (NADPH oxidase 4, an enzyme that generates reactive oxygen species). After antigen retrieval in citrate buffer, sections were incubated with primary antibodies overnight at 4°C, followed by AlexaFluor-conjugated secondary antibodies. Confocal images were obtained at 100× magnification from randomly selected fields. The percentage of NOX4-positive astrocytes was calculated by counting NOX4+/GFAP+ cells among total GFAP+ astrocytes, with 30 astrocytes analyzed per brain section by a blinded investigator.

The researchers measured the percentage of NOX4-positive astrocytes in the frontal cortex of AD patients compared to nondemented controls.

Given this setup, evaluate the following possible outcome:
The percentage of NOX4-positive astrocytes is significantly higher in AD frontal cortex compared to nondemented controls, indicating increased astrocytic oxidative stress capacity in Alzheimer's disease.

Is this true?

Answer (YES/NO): YES